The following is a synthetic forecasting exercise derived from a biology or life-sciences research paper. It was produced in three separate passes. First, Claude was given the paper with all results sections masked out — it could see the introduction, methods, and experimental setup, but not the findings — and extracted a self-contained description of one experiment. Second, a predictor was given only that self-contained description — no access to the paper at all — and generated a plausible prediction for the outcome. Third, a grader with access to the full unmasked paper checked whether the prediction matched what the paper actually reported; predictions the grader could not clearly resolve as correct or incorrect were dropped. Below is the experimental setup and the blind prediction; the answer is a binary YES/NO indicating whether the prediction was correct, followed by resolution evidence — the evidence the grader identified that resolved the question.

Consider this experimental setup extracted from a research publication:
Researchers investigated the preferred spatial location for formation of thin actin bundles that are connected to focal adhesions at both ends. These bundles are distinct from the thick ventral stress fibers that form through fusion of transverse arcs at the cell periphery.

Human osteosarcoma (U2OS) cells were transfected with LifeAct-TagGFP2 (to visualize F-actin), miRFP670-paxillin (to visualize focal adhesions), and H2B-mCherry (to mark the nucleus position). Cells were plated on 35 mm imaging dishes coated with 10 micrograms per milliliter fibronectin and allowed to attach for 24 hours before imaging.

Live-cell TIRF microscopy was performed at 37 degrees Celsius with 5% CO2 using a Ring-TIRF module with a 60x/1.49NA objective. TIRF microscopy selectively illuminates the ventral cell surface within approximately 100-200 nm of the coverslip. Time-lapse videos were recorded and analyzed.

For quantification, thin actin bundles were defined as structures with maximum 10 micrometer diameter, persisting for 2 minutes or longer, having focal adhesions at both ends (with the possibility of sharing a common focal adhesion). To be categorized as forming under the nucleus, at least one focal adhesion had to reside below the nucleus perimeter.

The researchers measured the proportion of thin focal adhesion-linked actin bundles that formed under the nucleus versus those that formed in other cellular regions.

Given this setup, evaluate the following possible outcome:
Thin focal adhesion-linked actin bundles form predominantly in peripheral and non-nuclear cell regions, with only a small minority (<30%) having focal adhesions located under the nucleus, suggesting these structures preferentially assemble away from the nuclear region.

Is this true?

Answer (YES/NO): NO